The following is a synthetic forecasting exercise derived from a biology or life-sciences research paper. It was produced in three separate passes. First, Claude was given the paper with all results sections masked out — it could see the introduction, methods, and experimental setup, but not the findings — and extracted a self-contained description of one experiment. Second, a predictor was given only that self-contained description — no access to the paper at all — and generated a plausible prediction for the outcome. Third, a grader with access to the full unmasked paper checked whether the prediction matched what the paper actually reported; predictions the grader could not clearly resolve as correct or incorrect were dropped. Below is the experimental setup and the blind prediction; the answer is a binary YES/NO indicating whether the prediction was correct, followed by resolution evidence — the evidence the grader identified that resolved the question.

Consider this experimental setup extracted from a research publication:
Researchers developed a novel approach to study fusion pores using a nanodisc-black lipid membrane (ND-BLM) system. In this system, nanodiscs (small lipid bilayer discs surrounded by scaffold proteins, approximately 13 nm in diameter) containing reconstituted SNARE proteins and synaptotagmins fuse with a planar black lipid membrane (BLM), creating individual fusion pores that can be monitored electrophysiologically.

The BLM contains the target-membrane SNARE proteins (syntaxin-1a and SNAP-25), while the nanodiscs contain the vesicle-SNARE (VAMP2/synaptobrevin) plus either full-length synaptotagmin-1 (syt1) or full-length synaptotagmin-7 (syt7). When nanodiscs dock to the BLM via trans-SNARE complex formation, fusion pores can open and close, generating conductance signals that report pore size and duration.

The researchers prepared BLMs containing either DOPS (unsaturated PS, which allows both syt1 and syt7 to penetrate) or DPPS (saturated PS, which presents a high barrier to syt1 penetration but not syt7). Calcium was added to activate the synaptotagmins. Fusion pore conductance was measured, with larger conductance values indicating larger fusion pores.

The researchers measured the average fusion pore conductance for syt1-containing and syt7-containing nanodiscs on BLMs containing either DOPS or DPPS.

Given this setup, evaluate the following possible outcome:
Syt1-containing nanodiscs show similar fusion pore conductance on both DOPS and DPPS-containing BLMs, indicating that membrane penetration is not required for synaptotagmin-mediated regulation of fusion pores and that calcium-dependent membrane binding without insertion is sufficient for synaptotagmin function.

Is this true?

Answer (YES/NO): NO